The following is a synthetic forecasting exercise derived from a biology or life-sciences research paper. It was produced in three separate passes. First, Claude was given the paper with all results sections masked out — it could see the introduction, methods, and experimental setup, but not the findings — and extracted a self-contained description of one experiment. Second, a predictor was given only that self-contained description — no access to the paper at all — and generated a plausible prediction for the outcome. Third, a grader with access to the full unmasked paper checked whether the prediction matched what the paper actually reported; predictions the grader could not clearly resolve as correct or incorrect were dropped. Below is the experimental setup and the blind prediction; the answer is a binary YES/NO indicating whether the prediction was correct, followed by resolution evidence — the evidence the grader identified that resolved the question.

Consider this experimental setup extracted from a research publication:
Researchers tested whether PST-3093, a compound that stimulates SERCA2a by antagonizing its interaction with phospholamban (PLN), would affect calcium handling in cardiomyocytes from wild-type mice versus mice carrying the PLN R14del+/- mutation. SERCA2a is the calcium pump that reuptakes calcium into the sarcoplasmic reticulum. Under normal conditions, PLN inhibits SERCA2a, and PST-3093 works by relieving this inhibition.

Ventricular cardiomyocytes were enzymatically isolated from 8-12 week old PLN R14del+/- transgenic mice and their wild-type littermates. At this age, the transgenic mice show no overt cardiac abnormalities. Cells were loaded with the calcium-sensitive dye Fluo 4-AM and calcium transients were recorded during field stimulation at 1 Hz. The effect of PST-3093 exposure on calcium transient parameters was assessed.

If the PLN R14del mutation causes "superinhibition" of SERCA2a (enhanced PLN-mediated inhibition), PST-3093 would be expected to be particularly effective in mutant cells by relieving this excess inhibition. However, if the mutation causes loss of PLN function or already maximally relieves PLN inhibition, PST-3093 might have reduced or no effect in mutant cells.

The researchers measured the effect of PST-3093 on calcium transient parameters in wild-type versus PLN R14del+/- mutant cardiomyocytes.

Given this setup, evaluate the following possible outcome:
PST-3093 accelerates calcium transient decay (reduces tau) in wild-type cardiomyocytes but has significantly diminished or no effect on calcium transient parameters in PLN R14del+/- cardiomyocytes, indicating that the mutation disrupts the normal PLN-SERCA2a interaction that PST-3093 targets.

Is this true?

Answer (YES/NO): YES